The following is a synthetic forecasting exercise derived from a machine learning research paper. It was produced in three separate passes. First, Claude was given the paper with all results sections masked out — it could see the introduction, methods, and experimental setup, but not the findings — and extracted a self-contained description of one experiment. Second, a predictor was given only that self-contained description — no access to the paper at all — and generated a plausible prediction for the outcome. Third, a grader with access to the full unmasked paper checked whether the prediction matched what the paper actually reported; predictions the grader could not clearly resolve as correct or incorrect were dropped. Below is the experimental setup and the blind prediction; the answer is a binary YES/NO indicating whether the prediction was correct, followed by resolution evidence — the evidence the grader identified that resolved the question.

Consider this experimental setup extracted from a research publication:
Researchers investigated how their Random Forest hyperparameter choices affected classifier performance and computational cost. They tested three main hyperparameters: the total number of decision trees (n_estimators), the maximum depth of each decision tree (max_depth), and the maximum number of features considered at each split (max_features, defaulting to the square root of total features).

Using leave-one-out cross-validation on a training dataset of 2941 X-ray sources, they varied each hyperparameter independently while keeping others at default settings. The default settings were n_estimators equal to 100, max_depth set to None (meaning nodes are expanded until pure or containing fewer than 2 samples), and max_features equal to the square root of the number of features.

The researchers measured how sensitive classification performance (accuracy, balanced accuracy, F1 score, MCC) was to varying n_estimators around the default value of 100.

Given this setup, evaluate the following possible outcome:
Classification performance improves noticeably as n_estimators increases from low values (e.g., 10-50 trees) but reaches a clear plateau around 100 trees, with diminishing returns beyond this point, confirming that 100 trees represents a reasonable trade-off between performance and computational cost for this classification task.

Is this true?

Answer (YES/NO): NO